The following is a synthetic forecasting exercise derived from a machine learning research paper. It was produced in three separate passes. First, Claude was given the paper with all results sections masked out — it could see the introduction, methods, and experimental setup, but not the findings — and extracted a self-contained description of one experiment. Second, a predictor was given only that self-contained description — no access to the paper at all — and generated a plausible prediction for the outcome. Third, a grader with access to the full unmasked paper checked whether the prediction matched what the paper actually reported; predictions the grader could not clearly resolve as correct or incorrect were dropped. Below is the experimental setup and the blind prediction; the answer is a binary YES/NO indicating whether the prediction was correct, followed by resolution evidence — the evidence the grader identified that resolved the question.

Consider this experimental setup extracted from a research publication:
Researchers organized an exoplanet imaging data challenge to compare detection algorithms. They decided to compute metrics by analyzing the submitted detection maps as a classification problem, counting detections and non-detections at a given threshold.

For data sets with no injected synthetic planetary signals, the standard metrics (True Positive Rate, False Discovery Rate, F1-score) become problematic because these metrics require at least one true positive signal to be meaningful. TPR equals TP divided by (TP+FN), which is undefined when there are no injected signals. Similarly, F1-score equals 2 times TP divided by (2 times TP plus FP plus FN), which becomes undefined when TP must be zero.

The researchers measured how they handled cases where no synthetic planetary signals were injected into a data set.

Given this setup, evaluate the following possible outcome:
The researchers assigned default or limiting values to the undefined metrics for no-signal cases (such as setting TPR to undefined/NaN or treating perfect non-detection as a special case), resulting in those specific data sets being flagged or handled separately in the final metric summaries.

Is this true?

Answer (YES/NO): YES